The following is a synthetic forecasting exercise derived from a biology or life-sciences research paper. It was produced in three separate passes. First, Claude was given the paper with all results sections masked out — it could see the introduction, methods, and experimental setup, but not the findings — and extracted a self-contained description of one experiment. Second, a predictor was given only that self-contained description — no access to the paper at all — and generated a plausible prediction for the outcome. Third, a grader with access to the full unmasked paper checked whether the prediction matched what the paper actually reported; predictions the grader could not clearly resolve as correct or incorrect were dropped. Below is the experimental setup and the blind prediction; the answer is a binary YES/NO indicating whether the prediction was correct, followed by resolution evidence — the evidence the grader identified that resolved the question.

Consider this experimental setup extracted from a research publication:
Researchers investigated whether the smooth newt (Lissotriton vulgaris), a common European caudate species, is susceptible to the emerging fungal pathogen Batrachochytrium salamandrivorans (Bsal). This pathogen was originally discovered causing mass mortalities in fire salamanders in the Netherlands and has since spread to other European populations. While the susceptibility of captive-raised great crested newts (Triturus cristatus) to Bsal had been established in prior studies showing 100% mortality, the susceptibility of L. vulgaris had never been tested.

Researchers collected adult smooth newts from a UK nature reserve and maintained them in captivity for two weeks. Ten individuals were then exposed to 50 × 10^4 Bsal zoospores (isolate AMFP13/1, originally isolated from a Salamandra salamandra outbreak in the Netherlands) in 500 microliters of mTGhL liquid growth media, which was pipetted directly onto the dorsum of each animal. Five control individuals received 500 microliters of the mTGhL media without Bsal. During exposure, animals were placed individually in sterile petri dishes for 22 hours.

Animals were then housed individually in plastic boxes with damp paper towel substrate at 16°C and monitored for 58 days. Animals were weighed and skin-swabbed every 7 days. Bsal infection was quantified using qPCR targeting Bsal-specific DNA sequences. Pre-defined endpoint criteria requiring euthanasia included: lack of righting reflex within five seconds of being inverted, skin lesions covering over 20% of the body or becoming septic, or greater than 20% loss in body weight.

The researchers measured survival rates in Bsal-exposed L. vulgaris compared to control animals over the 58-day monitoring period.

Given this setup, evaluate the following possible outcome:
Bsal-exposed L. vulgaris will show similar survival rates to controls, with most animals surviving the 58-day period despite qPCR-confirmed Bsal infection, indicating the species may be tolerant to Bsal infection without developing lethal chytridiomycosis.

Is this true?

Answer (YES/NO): NO